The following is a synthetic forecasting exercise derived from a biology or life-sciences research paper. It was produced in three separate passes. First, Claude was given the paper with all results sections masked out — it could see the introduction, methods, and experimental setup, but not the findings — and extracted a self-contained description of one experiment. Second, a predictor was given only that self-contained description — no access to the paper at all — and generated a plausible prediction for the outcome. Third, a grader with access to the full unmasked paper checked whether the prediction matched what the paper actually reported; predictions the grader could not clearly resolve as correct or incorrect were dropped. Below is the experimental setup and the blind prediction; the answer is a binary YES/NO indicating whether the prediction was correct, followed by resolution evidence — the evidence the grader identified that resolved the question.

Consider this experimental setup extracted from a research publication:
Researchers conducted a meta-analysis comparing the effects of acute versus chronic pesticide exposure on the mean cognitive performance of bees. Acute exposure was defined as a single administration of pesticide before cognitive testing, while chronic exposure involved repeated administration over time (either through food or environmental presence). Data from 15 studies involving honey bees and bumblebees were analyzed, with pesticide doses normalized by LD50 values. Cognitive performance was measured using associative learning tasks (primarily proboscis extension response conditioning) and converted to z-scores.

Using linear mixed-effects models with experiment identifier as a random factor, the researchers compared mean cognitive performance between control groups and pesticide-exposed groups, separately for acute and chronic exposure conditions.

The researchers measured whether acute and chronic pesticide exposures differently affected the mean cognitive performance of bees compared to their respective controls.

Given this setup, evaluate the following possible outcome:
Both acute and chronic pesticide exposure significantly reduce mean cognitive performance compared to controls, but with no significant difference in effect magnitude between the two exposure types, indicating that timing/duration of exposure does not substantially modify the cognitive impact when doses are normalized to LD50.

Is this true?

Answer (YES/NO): NO